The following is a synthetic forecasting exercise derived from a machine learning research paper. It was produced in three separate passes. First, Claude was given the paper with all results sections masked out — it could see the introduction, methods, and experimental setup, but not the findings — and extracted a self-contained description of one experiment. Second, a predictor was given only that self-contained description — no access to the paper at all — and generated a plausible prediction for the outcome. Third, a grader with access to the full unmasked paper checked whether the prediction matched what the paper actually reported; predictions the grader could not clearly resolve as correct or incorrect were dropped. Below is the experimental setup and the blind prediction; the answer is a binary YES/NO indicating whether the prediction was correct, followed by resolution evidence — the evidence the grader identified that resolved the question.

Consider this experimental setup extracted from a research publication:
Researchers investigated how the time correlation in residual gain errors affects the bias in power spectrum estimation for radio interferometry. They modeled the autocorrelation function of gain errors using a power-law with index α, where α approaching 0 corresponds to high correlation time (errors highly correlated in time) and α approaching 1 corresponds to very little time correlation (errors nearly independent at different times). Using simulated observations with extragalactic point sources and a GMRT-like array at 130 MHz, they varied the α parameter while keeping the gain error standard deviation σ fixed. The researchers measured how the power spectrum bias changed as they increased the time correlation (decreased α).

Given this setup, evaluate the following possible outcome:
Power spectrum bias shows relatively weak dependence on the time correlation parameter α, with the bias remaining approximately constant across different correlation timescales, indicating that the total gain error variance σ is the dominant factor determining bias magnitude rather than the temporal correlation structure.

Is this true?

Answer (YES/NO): NO